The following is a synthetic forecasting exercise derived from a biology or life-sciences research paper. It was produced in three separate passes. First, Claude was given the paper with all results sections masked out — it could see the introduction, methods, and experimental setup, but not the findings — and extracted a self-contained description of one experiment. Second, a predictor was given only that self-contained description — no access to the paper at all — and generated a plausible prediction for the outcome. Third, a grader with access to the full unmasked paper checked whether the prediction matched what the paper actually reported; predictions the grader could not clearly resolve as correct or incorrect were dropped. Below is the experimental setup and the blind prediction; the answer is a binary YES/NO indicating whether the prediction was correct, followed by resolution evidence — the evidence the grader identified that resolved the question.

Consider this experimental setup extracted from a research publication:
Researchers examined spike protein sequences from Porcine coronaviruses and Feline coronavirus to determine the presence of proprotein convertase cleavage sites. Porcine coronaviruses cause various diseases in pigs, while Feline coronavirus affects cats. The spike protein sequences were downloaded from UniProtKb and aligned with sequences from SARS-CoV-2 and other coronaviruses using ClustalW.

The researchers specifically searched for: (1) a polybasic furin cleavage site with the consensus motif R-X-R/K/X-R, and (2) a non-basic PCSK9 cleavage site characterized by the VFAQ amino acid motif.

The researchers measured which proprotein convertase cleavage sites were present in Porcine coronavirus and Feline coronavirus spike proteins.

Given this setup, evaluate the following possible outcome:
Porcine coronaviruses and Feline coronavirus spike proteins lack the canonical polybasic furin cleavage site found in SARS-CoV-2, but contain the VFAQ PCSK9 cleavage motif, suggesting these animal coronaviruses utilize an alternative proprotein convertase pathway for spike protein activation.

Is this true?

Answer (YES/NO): NO